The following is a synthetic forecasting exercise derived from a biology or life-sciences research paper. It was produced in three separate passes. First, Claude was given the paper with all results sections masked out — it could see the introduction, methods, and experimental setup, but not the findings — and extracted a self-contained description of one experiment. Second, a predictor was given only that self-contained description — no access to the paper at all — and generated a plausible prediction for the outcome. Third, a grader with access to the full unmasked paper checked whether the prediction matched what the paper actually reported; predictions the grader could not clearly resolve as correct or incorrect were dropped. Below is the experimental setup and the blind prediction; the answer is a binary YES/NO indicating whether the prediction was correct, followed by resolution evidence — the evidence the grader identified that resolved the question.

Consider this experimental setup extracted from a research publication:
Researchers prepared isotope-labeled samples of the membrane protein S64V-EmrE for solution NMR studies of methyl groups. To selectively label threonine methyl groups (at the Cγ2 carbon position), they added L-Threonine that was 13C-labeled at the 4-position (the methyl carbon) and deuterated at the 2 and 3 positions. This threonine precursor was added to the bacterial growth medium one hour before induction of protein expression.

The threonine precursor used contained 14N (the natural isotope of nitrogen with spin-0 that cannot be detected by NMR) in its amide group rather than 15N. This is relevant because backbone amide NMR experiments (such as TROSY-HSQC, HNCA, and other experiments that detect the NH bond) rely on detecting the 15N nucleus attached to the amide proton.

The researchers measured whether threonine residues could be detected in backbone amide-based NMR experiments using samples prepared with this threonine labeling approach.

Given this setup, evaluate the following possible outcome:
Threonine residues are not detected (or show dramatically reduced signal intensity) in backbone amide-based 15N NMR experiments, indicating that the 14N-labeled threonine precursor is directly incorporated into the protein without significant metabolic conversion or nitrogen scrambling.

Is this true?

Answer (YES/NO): YES